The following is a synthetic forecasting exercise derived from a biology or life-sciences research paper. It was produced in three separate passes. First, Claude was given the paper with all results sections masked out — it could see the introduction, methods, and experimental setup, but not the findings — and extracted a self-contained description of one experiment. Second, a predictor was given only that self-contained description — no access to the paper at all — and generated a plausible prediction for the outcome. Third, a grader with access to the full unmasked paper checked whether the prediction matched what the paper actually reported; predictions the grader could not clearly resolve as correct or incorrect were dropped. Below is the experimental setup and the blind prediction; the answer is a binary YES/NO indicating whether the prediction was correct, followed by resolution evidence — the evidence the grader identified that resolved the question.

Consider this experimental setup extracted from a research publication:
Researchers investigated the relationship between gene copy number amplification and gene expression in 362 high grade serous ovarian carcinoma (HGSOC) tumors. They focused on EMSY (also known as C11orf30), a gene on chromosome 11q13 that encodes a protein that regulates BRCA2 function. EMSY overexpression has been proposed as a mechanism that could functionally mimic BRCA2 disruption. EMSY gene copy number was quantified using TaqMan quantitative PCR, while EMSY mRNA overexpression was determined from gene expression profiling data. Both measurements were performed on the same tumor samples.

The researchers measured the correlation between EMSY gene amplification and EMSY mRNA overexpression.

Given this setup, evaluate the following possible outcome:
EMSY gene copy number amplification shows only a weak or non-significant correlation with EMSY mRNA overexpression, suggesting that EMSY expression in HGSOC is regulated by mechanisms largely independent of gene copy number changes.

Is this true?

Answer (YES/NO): NO